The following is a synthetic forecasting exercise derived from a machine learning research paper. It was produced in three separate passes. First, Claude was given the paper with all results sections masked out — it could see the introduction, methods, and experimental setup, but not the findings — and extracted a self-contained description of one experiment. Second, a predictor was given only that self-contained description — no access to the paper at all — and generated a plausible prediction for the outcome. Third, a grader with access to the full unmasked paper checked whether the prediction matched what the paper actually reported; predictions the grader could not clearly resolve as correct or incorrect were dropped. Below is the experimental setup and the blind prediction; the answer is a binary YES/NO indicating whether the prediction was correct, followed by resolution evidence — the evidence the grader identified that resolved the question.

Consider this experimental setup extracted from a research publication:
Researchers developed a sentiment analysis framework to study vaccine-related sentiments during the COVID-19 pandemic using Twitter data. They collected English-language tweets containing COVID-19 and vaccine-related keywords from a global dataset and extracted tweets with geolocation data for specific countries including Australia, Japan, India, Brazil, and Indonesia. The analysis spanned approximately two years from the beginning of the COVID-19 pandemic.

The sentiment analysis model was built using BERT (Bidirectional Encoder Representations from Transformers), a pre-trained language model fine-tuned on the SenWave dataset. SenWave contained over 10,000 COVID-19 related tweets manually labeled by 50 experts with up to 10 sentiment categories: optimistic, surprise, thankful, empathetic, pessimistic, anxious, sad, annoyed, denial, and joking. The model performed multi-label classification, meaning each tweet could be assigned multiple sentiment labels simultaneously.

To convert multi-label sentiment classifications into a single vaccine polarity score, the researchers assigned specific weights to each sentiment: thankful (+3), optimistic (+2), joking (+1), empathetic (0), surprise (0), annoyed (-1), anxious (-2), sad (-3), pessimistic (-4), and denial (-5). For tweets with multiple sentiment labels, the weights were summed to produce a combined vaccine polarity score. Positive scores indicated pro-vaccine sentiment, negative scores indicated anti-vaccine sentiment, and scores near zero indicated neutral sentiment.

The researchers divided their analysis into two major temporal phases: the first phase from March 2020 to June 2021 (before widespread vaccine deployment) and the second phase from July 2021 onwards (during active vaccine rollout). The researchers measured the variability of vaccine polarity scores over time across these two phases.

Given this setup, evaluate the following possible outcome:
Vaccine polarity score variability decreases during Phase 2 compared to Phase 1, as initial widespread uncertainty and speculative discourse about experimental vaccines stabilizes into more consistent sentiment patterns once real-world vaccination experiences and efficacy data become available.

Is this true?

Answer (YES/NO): YES